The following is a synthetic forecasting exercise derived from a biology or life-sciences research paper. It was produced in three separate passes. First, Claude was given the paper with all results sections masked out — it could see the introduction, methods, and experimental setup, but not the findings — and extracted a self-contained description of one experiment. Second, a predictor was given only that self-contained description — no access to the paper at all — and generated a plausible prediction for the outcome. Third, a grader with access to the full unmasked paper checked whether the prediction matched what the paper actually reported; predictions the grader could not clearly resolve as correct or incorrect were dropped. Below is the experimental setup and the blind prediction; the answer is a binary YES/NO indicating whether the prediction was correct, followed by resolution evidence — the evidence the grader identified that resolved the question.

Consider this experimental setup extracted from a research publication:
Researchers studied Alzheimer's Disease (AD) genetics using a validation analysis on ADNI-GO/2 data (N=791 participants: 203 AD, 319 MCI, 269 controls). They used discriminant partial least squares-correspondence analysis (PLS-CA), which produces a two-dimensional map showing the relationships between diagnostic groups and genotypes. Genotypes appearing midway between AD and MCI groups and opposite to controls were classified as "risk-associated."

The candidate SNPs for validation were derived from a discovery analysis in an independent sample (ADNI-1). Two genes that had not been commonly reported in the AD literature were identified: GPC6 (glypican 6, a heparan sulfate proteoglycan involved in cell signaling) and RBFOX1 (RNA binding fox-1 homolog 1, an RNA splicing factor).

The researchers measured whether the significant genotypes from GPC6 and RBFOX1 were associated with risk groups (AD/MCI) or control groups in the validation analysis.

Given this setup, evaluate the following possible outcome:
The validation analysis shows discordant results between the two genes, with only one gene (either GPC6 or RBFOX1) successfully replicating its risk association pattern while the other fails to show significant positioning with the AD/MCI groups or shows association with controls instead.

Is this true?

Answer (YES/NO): NO